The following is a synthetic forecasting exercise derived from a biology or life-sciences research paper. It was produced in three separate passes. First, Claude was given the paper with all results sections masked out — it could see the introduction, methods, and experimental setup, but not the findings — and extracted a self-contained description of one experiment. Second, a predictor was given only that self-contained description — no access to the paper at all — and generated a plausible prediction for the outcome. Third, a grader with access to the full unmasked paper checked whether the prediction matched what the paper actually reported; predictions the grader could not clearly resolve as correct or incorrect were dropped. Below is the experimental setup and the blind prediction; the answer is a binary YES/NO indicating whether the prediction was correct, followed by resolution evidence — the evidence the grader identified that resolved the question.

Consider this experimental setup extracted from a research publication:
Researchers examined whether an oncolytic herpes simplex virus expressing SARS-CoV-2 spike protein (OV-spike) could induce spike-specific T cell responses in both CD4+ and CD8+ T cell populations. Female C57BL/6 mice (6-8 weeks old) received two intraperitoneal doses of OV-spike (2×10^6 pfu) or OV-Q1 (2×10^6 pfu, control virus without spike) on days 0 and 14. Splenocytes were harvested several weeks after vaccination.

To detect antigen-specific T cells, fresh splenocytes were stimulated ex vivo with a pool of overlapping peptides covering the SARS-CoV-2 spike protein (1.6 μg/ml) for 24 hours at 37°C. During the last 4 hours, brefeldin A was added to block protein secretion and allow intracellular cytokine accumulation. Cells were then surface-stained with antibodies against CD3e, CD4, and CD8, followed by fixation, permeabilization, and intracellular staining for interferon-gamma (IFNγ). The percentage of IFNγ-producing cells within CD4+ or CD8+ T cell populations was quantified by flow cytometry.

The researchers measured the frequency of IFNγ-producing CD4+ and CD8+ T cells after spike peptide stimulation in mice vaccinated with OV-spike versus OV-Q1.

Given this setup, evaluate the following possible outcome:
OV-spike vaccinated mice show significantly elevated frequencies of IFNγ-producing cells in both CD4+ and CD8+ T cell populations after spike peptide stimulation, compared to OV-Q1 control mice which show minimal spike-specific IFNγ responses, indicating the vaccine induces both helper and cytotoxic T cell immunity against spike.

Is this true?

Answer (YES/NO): YES